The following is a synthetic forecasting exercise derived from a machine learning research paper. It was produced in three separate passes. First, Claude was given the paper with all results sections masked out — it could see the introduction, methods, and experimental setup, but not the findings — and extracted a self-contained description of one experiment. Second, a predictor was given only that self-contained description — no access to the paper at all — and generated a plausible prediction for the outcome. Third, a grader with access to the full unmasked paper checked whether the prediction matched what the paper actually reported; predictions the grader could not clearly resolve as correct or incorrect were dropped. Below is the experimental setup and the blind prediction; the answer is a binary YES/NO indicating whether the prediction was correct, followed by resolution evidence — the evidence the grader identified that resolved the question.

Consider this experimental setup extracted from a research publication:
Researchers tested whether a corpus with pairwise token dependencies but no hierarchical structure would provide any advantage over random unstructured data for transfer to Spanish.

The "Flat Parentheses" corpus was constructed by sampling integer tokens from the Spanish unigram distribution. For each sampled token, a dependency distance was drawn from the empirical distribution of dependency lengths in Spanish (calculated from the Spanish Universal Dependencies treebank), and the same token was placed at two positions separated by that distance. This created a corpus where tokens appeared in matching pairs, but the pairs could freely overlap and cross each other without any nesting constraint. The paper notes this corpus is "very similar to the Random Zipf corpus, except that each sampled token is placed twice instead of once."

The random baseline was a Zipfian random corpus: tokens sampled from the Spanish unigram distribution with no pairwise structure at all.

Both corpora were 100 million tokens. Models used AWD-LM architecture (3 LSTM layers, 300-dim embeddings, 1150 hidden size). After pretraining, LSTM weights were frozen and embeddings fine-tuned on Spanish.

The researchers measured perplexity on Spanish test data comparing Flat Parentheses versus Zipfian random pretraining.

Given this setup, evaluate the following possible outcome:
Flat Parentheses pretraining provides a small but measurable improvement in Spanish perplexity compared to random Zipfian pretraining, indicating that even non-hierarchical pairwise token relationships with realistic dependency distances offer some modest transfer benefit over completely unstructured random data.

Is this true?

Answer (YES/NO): NO